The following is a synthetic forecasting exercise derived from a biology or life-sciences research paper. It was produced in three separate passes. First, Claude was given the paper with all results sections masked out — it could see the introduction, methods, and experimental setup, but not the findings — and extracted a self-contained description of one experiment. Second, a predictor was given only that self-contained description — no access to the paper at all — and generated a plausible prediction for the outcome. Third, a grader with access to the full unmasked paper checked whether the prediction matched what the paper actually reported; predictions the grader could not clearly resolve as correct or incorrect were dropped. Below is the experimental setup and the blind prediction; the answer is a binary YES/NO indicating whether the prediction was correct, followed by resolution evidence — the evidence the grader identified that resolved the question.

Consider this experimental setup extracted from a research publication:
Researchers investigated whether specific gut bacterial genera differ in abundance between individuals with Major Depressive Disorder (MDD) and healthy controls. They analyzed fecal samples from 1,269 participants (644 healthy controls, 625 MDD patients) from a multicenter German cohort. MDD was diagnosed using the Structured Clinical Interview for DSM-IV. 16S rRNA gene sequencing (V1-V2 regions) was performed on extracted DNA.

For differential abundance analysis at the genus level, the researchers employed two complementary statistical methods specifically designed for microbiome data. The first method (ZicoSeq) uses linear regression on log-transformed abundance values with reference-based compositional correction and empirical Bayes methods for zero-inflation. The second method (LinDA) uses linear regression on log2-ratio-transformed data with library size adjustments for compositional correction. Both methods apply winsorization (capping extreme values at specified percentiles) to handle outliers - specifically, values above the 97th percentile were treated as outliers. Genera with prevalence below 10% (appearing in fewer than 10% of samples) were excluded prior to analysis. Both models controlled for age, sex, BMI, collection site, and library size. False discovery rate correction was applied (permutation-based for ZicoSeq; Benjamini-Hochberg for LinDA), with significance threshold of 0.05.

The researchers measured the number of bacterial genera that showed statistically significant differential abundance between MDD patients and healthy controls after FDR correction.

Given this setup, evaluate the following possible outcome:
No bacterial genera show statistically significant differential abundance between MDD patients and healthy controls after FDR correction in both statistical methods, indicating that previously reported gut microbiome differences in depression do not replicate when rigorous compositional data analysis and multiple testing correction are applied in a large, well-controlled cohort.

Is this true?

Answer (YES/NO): NO